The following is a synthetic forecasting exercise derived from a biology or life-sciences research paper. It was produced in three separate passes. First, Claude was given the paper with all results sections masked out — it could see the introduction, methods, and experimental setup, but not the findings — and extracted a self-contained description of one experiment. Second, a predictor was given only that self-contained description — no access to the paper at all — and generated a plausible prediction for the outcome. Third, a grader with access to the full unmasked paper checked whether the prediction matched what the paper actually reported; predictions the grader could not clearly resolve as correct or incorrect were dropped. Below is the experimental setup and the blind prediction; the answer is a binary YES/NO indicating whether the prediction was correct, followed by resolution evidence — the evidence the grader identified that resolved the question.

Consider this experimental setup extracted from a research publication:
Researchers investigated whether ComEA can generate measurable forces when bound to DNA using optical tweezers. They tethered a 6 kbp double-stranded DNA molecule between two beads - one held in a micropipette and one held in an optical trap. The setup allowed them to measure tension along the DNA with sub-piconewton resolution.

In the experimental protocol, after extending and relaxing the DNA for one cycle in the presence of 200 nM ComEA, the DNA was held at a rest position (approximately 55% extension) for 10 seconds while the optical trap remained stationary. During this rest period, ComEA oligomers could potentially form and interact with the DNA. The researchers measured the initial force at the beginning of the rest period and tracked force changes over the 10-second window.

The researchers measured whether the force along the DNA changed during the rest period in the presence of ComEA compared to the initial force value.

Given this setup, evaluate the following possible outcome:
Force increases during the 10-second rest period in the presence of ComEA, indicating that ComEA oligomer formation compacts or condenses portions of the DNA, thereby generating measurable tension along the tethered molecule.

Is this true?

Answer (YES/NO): YES